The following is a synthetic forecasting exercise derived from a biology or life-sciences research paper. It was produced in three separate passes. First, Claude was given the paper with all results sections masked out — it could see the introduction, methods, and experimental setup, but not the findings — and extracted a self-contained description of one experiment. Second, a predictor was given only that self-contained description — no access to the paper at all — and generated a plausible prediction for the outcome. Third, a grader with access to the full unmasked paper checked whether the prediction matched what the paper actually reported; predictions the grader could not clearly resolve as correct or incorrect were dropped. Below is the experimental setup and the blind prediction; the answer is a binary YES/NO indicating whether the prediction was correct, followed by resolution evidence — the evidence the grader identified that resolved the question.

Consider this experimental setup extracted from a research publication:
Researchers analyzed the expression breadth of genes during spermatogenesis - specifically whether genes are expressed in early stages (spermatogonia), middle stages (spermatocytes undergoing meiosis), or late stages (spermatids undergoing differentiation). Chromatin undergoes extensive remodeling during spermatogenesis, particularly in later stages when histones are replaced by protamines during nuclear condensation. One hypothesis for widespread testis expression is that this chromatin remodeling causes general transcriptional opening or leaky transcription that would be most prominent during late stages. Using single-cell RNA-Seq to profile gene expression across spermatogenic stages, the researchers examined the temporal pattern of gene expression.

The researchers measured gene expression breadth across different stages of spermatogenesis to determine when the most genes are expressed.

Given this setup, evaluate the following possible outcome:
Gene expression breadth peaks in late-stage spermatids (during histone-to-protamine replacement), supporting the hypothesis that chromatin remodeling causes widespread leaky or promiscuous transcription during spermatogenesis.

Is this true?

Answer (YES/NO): NO